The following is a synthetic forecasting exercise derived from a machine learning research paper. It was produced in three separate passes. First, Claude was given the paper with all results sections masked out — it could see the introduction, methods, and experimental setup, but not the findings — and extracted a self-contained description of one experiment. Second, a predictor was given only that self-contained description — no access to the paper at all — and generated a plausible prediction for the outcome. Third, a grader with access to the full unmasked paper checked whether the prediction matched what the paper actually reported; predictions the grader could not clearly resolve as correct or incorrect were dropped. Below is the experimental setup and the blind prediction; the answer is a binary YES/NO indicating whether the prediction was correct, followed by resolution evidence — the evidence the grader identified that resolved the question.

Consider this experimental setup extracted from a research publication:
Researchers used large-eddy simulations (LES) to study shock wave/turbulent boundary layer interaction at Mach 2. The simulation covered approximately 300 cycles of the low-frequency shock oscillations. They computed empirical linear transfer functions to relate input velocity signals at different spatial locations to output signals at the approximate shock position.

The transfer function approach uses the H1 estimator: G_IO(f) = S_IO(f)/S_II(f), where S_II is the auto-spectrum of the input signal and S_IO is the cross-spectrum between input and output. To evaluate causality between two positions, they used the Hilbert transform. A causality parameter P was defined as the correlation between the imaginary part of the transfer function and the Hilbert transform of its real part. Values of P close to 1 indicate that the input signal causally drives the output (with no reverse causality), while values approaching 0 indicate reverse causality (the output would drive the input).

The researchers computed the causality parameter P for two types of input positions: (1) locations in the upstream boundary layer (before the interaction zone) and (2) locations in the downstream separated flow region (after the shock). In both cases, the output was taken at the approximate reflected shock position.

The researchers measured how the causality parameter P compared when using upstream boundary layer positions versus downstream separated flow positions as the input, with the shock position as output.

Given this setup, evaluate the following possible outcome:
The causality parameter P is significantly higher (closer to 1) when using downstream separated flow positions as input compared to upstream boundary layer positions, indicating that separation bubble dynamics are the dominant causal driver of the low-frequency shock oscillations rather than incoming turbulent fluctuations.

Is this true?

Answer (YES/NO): NO